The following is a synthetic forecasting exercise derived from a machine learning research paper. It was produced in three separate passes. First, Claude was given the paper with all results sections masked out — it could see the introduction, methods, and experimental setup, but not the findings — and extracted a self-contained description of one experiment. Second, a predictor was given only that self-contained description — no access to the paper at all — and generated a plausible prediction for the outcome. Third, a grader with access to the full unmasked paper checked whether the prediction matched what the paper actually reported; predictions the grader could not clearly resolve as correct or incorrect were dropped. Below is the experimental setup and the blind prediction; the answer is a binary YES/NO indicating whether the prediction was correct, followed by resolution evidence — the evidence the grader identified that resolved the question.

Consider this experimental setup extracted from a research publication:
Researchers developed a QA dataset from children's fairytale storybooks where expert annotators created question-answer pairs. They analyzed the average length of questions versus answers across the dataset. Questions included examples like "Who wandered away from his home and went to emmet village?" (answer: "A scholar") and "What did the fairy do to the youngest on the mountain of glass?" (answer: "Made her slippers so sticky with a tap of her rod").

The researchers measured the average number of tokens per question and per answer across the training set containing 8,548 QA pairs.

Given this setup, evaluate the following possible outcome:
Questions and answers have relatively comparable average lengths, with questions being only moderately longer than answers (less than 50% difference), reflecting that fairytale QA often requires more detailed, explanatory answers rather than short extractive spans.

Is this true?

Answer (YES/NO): YES